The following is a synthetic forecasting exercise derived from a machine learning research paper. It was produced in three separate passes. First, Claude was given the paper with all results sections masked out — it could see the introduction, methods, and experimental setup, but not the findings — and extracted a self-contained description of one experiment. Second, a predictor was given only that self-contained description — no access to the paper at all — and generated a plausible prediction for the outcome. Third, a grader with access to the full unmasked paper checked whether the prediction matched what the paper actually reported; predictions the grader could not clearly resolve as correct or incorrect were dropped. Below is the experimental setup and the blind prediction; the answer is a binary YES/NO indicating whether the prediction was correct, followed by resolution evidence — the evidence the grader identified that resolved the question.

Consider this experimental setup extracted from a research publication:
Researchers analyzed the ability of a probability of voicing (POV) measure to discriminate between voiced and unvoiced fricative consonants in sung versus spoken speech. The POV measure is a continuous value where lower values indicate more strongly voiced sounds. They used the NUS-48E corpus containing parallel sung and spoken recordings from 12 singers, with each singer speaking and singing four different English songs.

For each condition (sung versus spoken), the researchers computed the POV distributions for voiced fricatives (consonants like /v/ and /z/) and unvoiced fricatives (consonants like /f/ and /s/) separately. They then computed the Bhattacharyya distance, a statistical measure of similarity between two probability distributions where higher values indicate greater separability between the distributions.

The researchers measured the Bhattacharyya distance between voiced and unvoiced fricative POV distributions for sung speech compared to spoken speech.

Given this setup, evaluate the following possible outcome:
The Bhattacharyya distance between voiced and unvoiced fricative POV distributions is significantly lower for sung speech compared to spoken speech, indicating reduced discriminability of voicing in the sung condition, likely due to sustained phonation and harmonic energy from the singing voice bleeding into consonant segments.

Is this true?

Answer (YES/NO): NO